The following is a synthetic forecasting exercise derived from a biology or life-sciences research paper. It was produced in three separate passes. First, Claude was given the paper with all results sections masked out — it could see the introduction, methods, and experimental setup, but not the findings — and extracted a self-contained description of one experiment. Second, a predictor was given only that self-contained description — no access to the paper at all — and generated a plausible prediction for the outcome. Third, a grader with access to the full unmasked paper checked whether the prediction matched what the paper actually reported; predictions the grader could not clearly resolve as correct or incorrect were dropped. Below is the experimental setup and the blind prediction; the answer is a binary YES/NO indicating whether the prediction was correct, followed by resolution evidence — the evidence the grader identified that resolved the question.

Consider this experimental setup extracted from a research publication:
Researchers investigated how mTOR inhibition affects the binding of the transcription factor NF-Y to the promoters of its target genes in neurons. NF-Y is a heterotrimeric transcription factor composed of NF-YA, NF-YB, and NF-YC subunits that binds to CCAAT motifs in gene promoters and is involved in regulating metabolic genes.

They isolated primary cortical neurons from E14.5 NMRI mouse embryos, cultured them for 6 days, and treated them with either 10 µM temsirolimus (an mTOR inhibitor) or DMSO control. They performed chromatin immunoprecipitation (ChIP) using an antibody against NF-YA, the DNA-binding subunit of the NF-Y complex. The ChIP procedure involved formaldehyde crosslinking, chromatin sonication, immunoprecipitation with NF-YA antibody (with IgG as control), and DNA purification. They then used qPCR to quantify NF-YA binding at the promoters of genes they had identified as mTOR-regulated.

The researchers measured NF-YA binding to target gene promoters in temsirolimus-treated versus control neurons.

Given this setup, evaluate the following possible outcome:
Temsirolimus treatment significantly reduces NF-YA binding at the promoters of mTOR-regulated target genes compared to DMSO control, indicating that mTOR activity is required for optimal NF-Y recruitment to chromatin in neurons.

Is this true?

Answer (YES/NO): NO